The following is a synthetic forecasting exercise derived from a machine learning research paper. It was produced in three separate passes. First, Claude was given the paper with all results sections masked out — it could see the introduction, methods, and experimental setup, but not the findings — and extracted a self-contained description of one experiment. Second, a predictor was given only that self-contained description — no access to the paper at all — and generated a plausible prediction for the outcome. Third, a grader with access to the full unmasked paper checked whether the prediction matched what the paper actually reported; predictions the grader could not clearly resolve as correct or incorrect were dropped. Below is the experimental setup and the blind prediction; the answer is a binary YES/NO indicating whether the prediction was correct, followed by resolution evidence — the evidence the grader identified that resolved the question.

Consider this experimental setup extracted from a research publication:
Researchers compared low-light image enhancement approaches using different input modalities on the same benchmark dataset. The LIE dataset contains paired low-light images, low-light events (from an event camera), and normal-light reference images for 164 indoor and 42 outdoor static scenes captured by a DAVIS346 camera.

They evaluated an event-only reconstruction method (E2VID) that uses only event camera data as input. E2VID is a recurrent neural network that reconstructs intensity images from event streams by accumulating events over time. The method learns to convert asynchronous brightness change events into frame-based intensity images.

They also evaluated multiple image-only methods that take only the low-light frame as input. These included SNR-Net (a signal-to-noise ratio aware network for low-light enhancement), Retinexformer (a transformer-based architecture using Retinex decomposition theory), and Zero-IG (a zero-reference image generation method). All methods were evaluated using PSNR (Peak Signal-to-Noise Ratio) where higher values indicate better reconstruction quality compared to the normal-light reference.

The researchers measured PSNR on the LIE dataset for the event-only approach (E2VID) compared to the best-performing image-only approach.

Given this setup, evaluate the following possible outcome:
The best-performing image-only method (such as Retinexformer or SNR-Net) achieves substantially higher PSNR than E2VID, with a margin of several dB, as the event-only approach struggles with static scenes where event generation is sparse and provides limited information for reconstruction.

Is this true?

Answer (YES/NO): YES